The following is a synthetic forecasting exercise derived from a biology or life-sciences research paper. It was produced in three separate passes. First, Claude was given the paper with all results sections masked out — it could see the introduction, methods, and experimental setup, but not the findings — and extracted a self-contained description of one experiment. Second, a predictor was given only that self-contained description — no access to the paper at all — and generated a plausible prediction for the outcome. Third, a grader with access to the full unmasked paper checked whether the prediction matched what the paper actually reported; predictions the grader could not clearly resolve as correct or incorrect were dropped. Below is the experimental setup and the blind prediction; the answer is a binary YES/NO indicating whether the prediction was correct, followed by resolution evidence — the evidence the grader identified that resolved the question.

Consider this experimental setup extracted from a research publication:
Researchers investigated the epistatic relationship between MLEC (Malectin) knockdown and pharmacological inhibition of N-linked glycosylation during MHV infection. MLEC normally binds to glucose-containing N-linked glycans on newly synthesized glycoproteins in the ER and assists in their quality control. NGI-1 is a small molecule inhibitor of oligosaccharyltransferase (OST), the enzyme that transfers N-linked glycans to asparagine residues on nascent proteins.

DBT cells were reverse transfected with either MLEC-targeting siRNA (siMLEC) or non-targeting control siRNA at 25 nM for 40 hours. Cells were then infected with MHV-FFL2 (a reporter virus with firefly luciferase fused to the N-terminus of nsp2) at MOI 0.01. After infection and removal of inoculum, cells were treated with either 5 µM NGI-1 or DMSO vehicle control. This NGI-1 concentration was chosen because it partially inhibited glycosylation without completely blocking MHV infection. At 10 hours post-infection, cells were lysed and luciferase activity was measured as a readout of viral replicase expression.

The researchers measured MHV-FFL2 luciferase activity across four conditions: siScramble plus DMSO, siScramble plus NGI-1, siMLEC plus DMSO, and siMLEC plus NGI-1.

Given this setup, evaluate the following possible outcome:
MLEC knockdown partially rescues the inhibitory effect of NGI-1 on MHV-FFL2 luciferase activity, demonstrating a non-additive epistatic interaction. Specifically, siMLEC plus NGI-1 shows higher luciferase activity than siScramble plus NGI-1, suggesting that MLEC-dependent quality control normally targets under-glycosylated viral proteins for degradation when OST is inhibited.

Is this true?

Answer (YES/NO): NO